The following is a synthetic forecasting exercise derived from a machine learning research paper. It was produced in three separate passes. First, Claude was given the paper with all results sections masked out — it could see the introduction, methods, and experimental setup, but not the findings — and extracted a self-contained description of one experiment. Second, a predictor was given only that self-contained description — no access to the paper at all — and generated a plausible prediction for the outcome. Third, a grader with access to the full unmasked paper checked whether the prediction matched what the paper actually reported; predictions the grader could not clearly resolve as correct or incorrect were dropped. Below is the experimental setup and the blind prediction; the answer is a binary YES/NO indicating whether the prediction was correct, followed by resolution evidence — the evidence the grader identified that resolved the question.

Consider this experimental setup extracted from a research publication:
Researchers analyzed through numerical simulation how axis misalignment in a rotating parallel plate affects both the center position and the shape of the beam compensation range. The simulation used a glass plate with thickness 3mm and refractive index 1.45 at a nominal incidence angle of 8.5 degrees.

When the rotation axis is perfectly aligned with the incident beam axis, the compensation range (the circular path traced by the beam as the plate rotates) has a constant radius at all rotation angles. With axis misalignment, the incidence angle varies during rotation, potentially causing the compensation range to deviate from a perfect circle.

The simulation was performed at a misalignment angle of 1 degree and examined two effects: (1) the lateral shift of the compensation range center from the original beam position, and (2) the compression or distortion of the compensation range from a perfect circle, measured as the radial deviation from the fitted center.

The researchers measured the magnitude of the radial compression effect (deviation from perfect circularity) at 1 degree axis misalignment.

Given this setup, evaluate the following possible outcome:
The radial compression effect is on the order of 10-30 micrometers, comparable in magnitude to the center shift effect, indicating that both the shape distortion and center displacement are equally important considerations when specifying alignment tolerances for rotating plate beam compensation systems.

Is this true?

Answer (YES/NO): NO